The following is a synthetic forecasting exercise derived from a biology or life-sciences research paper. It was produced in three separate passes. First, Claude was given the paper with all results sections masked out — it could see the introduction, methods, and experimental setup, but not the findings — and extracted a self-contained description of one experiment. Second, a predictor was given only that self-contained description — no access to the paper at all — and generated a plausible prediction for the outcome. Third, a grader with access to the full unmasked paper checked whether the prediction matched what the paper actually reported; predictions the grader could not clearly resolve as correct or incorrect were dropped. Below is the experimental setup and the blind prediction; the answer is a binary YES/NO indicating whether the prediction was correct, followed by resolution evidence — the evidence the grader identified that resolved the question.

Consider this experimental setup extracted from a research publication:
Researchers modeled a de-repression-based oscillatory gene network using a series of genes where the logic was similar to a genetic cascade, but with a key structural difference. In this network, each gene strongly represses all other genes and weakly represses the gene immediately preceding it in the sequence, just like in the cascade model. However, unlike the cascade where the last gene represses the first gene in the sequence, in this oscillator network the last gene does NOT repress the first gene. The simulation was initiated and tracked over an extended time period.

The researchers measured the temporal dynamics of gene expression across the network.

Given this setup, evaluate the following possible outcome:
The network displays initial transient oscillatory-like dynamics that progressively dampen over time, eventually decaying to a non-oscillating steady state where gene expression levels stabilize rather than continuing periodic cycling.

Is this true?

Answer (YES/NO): NO